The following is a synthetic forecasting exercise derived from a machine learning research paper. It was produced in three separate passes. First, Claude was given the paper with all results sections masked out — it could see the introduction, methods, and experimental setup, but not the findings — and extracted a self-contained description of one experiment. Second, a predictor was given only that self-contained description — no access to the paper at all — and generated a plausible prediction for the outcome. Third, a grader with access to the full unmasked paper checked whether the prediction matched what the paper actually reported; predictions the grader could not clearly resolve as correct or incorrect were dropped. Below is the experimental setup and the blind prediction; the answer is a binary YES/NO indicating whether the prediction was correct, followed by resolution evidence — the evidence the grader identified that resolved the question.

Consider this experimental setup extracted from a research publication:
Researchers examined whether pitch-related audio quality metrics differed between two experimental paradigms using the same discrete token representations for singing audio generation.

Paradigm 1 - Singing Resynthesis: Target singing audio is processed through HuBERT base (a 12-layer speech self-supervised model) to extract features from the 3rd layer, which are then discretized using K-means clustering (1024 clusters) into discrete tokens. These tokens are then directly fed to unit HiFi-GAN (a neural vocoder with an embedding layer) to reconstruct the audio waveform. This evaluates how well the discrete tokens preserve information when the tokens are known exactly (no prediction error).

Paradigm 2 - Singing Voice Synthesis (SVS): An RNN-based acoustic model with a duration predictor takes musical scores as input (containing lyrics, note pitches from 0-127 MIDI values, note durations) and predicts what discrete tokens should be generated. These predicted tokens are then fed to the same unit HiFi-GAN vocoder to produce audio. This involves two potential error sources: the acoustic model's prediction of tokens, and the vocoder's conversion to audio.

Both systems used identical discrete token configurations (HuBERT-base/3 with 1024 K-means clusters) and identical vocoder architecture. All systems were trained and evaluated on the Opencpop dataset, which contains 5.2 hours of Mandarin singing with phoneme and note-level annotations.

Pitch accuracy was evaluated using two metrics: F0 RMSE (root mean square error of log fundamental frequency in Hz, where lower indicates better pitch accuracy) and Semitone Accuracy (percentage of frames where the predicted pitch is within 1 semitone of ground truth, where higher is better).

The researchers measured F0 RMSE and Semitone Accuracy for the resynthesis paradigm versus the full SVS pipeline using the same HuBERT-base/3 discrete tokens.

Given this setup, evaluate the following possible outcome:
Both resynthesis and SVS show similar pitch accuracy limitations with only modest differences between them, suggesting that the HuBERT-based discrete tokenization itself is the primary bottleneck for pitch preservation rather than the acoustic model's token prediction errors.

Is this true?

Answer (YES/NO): YES